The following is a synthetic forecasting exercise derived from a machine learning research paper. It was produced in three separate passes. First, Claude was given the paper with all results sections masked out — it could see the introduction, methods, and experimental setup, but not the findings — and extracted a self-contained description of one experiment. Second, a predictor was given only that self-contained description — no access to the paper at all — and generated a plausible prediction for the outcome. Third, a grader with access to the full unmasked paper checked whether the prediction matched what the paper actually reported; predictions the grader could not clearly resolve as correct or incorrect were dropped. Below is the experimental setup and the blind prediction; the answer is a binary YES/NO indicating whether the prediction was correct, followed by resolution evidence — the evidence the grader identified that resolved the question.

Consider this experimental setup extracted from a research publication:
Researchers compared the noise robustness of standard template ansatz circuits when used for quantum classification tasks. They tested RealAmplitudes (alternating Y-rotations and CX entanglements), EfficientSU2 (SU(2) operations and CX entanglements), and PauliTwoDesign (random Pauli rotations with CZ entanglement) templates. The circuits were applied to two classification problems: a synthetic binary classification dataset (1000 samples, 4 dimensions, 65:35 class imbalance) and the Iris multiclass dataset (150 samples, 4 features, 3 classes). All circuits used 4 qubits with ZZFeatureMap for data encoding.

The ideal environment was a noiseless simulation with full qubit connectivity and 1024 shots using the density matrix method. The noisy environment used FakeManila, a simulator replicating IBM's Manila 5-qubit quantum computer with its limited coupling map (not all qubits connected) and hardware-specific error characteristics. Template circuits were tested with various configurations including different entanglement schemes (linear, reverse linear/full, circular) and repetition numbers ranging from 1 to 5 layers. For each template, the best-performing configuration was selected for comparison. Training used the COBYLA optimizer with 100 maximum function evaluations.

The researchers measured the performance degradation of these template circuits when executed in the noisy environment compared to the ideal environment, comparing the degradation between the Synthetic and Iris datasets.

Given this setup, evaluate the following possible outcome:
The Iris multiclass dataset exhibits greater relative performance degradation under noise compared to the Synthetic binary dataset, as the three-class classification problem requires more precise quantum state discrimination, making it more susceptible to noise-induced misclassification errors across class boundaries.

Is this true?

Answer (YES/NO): YES